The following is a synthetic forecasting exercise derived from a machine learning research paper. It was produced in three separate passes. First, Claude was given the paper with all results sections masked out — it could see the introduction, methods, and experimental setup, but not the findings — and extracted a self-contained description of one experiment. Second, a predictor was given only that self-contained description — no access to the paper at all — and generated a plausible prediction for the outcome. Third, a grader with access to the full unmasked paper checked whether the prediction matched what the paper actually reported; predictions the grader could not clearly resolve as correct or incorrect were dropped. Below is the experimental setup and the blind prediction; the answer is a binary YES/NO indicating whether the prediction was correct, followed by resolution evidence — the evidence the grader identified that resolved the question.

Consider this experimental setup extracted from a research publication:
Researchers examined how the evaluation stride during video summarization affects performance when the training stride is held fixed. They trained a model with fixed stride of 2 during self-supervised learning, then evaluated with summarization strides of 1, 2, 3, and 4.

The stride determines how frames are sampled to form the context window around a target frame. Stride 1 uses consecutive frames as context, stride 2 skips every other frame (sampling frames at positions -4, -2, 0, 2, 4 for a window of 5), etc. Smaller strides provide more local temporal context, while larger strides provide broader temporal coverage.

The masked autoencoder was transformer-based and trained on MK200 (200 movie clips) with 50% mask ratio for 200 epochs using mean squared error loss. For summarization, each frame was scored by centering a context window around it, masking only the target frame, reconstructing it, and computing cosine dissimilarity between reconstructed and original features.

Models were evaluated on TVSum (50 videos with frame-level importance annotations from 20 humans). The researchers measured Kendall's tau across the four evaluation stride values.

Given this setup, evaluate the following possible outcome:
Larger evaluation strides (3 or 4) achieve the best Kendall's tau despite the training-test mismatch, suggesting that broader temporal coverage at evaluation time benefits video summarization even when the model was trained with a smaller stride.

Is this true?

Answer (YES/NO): NO